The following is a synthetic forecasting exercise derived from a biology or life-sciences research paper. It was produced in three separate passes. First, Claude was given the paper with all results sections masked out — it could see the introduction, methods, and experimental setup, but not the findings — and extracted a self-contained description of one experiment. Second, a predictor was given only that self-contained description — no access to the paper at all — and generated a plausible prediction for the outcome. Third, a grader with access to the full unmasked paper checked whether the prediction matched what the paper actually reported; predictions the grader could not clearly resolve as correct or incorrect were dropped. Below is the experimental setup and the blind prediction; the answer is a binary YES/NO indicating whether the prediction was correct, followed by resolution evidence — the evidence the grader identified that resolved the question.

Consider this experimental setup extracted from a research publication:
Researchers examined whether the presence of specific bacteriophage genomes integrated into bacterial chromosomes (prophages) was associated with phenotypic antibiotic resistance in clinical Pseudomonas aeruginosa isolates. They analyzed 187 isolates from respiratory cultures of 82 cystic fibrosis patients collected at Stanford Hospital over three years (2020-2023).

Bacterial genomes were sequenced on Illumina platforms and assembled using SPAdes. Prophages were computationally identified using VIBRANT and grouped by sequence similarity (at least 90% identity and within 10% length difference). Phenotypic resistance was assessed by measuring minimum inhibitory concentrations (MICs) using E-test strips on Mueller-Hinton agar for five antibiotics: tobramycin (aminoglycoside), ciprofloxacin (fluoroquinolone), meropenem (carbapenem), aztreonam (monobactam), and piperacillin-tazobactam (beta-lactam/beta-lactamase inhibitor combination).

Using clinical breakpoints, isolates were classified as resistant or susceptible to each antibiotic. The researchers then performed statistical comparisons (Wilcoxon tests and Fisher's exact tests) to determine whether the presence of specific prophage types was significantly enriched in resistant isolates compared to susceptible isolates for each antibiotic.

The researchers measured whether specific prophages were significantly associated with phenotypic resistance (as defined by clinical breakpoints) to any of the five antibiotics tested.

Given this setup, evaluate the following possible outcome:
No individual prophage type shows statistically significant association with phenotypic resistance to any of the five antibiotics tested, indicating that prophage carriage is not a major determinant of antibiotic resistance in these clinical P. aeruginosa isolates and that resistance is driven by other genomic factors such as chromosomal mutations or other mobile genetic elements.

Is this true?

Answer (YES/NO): NO